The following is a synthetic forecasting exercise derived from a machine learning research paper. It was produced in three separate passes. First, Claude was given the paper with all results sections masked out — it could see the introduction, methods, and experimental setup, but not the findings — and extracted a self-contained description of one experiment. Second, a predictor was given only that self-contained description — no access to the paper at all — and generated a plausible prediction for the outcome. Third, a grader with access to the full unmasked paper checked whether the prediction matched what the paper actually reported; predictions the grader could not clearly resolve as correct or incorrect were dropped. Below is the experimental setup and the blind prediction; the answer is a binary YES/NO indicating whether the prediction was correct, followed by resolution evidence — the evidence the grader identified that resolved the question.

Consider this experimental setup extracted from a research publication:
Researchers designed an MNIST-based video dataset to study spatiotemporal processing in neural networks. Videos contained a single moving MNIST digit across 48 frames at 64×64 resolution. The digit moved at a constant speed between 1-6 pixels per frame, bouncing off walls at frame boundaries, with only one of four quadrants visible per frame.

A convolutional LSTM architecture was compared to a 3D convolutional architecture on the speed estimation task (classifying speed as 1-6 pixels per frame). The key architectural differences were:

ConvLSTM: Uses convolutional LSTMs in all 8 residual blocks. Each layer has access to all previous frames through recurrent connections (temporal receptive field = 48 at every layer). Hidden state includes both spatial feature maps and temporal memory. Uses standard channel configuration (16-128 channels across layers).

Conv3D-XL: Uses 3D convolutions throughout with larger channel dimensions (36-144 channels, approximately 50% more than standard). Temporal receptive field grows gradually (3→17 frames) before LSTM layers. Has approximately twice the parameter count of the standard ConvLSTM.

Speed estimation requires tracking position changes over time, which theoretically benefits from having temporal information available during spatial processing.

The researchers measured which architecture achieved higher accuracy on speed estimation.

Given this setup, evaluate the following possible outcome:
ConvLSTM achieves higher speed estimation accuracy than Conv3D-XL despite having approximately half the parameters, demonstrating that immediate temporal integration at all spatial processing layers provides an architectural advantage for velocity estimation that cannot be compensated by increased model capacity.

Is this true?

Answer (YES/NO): YES